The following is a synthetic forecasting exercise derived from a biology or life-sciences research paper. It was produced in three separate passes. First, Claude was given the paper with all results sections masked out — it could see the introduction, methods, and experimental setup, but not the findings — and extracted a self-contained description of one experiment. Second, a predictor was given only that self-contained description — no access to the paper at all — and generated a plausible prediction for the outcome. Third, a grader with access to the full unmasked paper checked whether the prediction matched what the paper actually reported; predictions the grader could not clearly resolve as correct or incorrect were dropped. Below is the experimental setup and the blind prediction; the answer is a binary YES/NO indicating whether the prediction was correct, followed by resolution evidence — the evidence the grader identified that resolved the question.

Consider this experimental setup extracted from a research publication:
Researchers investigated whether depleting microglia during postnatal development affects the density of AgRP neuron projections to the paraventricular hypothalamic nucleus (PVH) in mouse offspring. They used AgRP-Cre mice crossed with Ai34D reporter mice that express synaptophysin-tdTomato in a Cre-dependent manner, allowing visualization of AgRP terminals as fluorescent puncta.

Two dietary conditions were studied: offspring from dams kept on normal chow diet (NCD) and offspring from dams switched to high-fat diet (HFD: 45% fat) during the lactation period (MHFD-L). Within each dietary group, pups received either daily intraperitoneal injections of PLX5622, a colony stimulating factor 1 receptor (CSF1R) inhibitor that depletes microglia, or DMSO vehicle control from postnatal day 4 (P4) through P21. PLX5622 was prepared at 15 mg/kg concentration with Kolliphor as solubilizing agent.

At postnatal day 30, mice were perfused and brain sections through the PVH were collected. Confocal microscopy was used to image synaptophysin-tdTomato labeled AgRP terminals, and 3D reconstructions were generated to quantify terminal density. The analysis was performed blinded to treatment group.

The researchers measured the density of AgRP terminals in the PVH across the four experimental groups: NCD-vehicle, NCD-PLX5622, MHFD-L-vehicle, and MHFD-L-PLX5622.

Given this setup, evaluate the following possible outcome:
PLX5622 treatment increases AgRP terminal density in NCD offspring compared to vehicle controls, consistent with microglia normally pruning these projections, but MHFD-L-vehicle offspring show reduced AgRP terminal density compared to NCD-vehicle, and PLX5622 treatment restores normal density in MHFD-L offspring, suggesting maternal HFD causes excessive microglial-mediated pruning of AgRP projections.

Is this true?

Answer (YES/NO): NO